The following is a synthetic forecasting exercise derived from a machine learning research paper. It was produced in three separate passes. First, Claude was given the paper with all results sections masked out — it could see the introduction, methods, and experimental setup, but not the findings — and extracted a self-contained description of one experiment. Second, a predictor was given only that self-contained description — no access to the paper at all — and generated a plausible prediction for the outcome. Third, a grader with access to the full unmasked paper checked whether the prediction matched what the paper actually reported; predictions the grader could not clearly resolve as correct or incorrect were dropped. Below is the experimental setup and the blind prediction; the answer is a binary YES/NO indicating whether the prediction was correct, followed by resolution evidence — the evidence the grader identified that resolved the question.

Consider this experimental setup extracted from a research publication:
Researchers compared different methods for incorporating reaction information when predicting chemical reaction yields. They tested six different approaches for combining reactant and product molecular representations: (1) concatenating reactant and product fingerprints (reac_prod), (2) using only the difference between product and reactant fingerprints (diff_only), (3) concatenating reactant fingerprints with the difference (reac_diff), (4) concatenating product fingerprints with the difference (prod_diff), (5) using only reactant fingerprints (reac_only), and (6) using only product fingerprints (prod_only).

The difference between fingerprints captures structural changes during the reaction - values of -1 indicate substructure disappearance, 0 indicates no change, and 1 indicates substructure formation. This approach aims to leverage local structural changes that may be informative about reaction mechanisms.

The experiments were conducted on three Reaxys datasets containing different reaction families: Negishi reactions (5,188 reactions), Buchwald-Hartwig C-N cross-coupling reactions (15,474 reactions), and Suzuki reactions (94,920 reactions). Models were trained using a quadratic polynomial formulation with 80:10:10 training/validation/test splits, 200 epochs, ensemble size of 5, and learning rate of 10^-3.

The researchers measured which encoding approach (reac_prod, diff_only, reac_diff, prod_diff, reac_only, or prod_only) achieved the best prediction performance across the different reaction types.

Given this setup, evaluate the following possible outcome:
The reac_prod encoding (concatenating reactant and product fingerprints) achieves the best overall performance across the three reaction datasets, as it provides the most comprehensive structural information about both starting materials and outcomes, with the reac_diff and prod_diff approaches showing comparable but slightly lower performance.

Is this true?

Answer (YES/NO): NO